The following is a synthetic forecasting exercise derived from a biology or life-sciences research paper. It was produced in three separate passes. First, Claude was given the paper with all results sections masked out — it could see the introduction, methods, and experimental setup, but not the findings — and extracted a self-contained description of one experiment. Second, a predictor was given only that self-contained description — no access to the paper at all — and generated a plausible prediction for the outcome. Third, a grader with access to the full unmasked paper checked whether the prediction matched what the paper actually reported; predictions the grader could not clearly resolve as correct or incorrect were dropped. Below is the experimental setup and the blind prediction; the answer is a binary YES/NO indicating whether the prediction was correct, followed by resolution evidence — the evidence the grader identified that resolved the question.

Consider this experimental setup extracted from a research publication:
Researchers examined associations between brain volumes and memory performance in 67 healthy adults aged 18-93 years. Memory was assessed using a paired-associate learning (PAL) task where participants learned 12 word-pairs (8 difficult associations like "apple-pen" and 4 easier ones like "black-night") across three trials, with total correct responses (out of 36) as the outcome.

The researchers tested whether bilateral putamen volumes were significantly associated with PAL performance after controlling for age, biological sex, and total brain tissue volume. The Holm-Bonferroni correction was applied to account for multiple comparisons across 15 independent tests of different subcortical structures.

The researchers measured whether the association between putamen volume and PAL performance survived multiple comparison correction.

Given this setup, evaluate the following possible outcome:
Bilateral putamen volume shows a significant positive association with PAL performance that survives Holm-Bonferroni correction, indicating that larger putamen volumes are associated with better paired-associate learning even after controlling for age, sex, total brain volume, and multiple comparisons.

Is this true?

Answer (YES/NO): NO